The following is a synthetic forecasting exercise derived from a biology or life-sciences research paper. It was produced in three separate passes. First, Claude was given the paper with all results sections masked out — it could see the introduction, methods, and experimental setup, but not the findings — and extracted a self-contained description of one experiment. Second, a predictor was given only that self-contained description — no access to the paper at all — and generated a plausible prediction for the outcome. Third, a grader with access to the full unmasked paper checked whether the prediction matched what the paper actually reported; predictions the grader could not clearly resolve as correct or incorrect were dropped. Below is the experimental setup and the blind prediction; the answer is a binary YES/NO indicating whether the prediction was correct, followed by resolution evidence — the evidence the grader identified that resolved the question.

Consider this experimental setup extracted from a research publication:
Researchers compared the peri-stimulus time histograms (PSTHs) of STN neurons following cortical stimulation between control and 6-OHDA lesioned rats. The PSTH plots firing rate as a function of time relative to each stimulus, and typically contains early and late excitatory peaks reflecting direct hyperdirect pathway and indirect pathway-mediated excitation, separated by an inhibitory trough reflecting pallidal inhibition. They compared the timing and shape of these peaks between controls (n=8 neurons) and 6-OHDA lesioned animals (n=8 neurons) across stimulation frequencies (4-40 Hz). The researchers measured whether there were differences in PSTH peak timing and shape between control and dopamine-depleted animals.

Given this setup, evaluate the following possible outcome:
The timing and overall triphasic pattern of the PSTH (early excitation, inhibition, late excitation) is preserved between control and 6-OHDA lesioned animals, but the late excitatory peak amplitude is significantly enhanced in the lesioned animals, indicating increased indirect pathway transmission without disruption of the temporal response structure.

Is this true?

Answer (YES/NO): NO